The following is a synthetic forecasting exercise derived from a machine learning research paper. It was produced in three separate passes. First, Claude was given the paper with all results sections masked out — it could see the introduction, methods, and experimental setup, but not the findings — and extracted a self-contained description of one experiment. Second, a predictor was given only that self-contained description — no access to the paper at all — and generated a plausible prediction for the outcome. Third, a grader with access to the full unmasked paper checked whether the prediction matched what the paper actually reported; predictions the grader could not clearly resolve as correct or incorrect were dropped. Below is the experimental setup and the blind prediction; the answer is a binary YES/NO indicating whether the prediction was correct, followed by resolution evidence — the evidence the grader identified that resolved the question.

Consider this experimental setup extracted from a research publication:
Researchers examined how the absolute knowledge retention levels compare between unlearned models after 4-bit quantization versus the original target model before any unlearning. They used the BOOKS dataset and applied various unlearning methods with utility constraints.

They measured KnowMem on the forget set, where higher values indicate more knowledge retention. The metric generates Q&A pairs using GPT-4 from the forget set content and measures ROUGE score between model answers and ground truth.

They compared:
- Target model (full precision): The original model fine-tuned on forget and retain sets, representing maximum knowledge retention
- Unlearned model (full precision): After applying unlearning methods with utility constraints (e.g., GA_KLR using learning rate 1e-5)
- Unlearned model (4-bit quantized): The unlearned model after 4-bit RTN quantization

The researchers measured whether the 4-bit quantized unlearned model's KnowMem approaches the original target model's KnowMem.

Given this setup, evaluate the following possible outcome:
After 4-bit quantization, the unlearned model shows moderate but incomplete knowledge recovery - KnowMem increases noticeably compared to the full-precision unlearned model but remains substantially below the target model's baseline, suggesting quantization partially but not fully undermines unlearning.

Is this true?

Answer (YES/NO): NO